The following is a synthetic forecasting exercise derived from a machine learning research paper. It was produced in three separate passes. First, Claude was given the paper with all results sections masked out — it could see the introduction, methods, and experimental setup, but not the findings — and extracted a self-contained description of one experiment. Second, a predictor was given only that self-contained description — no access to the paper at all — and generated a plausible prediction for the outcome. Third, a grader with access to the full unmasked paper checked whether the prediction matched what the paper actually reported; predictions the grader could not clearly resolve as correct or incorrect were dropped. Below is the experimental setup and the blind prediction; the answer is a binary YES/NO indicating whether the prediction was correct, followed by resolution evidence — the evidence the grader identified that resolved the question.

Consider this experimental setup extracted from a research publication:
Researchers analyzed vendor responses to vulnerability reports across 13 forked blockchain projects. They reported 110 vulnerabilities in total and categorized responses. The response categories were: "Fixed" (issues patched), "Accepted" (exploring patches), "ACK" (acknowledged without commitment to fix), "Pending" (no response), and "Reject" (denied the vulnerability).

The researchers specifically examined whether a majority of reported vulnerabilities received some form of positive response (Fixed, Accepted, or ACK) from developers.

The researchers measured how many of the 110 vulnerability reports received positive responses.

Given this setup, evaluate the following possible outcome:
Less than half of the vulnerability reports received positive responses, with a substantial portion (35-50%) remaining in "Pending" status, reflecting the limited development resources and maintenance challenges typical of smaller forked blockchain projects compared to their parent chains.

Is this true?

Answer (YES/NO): NO